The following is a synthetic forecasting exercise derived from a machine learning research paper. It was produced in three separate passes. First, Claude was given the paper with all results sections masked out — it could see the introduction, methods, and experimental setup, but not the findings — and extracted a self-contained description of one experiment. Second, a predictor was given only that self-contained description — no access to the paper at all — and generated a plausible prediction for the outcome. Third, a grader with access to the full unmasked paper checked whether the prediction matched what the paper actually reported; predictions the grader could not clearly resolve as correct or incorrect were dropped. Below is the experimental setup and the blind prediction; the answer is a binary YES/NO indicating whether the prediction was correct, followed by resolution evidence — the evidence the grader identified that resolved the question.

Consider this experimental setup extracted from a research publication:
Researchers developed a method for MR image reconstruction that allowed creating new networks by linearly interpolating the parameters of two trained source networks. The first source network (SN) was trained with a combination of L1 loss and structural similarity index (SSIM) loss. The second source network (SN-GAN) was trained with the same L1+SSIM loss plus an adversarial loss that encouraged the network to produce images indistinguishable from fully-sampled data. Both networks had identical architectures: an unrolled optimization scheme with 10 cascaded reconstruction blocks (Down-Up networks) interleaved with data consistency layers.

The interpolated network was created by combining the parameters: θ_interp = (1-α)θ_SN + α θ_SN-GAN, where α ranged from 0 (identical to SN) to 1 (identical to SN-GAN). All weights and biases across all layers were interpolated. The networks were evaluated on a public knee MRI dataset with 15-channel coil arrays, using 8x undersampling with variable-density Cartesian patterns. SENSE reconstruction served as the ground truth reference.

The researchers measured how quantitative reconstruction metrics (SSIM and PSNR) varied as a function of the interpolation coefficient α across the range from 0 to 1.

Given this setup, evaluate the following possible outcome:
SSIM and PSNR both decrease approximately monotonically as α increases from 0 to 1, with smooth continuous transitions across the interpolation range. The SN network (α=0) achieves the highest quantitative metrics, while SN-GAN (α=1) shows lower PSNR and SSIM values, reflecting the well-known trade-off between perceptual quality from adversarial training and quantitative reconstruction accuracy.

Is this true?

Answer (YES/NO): NO